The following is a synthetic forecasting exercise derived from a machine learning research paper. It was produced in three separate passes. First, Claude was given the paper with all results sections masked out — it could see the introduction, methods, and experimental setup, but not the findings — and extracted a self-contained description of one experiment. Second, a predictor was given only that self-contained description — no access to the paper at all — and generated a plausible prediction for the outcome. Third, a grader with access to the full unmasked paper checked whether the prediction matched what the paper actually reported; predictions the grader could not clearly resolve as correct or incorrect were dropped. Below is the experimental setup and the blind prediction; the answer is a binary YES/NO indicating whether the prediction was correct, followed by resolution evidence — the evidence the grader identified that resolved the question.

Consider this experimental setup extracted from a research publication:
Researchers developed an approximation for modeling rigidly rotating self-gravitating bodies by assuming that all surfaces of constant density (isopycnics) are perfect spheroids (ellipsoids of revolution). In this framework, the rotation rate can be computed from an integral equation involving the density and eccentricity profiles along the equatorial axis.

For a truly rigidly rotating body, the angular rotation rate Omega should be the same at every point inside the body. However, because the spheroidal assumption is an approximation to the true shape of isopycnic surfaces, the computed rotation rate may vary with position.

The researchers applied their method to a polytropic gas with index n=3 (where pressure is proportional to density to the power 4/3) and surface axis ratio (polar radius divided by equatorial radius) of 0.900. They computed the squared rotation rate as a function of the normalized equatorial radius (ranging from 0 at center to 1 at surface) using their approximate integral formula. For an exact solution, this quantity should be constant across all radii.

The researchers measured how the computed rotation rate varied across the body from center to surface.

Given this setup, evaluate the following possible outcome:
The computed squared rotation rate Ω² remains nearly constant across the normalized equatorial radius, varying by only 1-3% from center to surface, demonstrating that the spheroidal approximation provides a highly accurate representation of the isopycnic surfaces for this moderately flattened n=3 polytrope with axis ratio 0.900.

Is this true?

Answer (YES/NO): YES